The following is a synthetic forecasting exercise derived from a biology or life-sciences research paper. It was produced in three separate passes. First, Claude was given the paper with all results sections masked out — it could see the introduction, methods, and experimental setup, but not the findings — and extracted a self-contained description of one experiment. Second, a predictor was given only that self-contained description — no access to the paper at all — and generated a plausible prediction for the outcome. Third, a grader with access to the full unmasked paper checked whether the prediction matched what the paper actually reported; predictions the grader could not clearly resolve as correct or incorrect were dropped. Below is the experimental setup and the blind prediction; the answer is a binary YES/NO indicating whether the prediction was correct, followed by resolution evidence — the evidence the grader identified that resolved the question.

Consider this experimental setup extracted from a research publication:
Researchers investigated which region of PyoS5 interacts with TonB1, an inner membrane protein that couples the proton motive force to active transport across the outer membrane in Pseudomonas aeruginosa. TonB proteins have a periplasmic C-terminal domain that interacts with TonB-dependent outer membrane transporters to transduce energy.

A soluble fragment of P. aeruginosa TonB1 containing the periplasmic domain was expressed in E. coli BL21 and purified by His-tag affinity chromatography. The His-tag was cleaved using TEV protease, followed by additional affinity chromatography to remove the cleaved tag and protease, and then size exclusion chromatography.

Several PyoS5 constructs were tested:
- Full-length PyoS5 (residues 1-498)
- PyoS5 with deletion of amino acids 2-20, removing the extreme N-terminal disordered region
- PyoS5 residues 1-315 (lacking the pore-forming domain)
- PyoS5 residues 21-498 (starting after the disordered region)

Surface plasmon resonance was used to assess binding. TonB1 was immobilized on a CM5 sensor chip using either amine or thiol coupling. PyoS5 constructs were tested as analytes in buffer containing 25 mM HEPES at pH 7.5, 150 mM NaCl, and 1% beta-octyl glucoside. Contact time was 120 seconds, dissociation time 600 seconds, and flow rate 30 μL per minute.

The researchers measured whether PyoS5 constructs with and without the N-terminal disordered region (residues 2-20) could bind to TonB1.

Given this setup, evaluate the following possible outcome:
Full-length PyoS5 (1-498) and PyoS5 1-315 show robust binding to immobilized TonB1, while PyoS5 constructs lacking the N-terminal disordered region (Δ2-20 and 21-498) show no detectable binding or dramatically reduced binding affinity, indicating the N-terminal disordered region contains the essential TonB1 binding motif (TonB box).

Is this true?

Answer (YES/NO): NO